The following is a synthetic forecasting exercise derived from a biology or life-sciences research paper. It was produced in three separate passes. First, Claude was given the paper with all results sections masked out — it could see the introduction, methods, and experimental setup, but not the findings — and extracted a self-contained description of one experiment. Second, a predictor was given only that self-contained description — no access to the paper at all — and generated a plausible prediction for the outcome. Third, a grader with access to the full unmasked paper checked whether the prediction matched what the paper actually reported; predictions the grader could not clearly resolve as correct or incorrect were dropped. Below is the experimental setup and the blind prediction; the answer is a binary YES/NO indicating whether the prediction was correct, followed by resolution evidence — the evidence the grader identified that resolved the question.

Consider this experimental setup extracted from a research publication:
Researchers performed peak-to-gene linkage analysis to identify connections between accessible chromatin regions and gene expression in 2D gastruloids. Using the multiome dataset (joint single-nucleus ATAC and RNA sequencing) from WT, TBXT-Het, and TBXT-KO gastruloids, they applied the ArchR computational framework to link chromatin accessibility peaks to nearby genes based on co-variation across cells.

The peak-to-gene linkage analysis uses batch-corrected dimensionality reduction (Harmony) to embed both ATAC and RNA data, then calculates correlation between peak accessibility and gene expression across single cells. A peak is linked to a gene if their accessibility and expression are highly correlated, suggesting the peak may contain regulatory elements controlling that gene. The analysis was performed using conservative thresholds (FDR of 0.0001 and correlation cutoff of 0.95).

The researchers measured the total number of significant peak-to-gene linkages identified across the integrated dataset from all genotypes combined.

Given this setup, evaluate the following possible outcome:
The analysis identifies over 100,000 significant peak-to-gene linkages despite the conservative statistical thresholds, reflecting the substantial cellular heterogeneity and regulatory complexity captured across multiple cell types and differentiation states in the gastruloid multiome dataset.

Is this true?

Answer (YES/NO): YES